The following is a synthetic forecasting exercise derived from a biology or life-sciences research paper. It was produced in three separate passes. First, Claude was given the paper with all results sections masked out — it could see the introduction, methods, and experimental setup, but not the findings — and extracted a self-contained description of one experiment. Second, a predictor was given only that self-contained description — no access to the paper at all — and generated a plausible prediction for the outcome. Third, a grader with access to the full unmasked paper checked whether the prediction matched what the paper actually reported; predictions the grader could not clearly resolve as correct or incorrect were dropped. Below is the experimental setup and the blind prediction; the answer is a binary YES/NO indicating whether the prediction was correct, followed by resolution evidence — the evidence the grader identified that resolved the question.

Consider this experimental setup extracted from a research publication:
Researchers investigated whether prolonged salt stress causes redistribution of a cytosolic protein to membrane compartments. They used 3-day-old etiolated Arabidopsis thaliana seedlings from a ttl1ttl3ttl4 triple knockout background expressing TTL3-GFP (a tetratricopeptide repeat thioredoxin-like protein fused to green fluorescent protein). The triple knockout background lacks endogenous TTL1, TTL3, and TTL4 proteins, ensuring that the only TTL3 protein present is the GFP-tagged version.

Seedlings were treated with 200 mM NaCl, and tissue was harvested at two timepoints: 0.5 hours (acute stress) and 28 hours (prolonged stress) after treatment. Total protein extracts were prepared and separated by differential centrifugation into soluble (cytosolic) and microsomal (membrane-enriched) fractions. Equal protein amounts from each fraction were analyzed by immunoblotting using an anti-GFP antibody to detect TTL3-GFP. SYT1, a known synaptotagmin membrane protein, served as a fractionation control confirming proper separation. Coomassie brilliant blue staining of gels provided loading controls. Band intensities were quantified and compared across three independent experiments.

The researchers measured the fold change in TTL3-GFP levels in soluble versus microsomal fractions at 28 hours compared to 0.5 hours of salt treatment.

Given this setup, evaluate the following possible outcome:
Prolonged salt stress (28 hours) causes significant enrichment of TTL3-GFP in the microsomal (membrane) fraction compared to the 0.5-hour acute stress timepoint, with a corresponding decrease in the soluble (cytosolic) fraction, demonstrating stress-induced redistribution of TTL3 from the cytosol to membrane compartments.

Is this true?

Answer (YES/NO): YES